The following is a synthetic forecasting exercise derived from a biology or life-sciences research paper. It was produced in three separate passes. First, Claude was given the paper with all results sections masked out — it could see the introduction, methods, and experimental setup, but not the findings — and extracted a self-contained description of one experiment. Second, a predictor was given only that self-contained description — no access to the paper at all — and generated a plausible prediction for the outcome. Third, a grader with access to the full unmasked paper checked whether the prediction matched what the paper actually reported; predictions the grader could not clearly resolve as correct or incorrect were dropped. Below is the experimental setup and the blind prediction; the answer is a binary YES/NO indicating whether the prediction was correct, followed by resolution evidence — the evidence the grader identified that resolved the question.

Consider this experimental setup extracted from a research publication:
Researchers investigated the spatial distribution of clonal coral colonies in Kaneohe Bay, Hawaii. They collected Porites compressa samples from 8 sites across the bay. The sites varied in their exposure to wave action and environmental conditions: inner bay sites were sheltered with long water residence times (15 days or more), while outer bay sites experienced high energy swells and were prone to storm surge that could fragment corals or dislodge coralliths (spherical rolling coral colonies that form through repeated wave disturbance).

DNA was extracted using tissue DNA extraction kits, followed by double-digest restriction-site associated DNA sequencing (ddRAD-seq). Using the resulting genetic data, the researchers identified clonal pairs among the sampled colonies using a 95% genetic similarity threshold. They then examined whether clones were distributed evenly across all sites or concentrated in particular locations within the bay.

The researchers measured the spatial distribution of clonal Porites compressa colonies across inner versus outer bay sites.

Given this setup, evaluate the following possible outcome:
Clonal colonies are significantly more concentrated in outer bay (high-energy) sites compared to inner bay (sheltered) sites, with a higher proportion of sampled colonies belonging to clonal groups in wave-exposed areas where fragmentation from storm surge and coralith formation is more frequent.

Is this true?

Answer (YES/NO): YES